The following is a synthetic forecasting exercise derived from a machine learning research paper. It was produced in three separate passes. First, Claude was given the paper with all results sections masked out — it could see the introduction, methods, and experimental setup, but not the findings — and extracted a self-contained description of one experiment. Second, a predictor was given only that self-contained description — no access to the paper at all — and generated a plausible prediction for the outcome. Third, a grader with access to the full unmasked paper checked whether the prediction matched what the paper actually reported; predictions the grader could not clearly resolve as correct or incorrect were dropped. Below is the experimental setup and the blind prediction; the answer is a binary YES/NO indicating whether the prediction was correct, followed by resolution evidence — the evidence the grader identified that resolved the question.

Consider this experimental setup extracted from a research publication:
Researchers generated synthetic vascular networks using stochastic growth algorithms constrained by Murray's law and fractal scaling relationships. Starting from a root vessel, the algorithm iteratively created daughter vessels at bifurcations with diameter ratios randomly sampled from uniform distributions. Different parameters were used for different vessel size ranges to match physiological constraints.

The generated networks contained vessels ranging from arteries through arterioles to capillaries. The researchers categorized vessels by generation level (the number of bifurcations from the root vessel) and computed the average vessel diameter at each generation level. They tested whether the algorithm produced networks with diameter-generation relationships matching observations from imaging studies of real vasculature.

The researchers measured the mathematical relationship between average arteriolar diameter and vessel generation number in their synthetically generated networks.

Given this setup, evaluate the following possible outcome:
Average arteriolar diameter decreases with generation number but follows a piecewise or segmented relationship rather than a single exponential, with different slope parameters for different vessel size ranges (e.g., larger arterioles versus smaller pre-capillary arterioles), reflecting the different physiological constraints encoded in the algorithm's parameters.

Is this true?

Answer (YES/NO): NO